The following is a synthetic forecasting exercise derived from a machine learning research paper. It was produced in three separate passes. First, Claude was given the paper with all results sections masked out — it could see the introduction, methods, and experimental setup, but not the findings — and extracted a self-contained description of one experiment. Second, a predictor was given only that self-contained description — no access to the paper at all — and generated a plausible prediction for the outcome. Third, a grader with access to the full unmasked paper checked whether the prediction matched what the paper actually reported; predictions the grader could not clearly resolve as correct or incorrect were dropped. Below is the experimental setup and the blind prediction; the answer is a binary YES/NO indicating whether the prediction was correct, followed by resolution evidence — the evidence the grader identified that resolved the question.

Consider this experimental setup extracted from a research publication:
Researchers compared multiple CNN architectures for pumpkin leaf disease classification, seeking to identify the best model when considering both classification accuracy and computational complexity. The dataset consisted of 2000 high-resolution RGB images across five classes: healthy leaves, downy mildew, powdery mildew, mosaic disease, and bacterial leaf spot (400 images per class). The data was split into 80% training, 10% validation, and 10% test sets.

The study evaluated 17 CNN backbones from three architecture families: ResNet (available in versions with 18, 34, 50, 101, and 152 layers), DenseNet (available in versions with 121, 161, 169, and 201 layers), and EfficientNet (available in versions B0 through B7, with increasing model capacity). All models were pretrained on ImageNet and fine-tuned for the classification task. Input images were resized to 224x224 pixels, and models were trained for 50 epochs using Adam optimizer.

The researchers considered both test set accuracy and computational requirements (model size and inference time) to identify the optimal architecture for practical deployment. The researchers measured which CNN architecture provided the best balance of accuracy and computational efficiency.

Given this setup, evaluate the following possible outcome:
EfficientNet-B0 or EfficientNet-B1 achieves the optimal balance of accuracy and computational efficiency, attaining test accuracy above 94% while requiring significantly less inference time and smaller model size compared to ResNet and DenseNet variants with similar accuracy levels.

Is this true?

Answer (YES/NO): NO